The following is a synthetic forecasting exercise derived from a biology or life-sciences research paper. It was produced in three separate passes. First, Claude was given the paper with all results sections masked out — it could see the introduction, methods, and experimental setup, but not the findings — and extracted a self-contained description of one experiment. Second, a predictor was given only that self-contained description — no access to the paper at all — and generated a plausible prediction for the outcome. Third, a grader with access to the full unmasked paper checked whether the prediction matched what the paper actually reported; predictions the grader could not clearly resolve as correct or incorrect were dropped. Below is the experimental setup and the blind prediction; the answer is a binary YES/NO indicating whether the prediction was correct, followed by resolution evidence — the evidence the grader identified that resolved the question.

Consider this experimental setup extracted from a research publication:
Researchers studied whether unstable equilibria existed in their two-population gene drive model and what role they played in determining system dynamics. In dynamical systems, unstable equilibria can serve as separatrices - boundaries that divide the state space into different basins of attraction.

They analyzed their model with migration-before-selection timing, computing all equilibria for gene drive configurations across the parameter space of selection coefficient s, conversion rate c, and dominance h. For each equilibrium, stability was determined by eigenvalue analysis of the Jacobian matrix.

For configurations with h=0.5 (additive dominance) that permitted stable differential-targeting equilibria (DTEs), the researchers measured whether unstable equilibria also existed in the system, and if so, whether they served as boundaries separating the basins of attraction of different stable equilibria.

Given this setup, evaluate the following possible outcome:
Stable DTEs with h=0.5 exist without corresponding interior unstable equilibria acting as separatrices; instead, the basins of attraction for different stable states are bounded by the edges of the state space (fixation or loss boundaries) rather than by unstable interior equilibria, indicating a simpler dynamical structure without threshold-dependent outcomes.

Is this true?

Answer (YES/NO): NO